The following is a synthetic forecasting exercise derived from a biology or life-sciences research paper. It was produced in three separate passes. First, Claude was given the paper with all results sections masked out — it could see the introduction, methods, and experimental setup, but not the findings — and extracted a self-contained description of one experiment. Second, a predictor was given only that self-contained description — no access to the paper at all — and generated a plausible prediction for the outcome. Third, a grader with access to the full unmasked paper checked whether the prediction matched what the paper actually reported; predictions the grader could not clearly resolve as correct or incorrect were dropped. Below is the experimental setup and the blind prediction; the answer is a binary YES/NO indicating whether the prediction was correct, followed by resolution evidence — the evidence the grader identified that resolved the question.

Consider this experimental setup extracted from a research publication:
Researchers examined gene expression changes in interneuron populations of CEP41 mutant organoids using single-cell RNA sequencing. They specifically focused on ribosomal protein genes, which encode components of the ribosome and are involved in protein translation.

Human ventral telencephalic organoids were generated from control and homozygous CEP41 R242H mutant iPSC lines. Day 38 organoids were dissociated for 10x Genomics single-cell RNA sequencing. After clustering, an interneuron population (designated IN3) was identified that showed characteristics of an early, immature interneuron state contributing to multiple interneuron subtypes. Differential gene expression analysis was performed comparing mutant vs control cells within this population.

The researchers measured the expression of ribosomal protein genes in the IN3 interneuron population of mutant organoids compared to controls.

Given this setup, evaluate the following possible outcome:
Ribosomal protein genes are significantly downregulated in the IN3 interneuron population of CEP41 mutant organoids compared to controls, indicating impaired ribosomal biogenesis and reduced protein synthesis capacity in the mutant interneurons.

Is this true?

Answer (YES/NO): NO